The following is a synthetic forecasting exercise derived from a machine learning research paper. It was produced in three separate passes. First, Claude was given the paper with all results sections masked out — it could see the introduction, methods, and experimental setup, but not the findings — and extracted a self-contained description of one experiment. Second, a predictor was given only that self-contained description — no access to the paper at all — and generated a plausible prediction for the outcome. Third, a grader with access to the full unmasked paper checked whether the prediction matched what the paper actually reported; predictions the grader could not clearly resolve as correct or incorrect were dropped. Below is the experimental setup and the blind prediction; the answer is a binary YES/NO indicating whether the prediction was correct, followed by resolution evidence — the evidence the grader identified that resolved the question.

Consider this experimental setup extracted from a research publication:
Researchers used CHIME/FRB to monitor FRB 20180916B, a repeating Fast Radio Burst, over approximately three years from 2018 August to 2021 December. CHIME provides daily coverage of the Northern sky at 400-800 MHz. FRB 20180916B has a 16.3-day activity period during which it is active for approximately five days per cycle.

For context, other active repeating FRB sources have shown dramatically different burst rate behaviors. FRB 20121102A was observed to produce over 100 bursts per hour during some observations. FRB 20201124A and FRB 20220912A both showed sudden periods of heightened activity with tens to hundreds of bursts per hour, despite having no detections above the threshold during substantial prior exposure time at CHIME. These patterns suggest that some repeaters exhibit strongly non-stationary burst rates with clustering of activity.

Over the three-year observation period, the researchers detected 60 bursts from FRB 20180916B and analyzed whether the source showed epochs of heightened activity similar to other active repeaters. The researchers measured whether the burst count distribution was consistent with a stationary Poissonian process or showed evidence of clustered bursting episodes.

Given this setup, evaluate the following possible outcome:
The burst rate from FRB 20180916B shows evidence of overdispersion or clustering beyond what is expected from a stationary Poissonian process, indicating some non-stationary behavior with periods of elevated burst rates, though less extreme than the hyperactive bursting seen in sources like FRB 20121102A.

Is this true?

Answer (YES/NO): NO